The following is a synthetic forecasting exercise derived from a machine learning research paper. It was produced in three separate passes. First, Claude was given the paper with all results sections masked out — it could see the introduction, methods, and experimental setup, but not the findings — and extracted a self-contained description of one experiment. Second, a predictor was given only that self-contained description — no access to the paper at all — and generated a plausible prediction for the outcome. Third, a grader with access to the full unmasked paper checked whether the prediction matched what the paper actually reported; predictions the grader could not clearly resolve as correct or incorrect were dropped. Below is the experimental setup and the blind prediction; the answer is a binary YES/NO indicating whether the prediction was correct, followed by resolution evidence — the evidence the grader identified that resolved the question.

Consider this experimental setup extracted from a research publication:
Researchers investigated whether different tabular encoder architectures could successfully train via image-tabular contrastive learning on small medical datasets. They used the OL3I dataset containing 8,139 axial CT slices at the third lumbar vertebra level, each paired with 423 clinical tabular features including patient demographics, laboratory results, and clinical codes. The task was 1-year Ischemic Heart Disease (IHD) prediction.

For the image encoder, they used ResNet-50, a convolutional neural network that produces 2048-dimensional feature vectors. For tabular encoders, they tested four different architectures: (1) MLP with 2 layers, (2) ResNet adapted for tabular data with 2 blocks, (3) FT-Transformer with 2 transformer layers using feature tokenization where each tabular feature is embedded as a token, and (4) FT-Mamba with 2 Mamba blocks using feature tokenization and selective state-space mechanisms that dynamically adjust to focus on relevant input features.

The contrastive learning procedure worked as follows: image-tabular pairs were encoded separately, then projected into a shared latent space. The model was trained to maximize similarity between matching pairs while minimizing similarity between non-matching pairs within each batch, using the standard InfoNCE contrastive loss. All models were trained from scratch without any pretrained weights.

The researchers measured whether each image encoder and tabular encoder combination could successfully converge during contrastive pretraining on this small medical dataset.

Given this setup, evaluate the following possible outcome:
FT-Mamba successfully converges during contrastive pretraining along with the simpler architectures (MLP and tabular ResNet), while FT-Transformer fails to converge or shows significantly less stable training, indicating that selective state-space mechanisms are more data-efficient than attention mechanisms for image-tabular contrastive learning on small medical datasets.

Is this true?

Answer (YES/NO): YES